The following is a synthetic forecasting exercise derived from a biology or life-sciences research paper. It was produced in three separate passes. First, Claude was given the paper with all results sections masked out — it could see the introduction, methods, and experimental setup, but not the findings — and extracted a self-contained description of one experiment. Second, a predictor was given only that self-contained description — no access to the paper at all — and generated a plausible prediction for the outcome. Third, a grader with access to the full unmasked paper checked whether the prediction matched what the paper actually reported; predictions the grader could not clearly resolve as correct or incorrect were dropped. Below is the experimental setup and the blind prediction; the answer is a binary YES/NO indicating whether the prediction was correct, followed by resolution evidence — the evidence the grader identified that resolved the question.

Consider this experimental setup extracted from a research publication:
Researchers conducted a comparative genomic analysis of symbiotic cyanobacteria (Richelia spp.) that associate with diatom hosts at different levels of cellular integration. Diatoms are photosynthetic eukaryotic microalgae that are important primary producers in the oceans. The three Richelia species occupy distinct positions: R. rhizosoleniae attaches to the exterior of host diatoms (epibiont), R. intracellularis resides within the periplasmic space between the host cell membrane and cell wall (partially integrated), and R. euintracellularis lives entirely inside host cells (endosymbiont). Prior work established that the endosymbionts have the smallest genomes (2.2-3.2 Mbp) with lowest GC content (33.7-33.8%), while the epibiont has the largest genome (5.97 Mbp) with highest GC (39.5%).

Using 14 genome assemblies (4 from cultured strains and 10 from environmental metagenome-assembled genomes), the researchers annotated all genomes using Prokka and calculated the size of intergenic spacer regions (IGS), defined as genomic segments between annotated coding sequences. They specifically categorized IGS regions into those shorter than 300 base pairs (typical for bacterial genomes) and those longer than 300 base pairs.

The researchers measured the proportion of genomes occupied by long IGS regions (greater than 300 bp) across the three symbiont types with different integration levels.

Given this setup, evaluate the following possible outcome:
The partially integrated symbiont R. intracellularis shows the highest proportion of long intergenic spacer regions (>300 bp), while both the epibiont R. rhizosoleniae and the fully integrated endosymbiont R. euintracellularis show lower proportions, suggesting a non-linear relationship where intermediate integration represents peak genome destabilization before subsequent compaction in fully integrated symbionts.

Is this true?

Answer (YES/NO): NO